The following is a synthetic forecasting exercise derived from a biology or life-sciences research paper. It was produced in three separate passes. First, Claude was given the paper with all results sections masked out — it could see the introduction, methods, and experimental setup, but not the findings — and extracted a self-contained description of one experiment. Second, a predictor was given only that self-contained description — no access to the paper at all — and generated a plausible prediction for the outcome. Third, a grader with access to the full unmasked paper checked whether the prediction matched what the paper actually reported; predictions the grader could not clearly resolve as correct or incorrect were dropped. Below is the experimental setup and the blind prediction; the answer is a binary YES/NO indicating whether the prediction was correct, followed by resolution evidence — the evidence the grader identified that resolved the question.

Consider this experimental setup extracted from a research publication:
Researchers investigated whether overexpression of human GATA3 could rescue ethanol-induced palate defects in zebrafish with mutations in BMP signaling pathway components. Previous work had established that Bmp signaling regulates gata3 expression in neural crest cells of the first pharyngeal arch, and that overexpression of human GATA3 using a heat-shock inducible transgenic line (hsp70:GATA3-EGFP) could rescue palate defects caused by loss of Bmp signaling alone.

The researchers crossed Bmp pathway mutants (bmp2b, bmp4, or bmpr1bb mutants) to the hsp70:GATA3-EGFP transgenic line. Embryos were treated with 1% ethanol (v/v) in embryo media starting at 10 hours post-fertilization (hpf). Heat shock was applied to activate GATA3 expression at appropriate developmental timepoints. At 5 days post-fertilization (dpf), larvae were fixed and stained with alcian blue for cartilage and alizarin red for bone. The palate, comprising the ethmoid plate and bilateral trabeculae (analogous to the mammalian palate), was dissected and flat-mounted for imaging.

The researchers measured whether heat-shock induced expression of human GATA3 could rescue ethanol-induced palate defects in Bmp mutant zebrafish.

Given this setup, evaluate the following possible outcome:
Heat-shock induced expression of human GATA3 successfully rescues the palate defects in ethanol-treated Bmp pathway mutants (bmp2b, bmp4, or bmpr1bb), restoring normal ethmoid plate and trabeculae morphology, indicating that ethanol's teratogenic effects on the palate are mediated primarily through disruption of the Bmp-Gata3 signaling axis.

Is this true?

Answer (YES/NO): NO